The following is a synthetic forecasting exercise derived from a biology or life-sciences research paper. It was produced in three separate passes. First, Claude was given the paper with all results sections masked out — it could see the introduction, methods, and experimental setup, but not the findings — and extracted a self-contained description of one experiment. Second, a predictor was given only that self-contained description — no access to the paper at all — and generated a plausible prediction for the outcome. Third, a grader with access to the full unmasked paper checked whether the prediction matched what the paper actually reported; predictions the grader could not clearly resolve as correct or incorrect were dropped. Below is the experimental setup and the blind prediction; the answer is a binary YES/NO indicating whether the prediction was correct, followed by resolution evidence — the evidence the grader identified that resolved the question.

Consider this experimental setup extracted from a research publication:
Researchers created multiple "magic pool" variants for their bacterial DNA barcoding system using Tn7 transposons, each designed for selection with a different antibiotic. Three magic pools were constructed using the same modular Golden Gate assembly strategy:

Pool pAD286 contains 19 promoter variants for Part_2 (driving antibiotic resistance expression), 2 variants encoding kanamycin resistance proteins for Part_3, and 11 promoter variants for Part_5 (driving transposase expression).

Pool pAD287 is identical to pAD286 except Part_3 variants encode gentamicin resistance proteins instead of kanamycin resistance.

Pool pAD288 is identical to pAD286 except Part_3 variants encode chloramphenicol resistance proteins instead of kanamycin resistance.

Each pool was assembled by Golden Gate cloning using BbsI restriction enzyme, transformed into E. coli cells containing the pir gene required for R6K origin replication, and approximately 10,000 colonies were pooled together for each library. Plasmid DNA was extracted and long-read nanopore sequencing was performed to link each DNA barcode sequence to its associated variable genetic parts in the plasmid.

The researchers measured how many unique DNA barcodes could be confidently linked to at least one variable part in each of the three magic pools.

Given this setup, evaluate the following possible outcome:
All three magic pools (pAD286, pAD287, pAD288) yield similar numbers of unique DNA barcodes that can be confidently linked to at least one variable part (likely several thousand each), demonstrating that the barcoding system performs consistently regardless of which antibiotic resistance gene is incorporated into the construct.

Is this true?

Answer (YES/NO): NO